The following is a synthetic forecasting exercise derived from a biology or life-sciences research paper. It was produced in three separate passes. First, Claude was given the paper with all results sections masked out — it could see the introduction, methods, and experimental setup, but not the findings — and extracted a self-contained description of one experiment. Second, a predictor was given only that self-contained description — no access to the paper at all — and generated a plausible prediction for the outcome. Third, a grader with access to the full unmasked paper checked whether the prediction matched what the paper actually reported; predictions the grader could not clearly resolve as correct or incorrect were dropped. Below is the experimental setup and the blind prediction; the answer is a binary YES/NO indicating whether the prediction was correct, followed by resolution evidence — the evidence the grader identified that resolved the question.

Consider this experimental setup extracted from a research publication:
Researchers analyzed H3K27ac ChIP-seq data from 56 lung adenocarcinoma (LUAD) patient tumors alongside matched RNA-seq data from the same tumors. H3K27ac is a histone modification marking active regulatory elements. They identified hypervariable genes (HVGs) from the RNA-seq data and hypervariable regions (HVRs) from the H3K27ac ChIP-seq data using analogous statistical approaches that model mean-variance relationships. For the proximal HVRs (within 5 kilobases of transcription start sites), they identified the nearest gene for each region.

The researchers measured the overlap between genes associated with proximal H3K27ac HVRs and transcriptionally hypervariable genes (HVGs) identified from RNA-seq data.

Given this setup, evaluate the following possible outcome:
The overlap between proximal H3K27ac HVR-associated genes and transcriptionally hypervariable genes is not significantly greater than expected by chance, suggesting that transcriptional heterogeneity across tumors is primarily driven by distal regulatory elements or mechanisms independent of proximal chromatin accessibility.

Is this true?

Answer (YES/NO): NO